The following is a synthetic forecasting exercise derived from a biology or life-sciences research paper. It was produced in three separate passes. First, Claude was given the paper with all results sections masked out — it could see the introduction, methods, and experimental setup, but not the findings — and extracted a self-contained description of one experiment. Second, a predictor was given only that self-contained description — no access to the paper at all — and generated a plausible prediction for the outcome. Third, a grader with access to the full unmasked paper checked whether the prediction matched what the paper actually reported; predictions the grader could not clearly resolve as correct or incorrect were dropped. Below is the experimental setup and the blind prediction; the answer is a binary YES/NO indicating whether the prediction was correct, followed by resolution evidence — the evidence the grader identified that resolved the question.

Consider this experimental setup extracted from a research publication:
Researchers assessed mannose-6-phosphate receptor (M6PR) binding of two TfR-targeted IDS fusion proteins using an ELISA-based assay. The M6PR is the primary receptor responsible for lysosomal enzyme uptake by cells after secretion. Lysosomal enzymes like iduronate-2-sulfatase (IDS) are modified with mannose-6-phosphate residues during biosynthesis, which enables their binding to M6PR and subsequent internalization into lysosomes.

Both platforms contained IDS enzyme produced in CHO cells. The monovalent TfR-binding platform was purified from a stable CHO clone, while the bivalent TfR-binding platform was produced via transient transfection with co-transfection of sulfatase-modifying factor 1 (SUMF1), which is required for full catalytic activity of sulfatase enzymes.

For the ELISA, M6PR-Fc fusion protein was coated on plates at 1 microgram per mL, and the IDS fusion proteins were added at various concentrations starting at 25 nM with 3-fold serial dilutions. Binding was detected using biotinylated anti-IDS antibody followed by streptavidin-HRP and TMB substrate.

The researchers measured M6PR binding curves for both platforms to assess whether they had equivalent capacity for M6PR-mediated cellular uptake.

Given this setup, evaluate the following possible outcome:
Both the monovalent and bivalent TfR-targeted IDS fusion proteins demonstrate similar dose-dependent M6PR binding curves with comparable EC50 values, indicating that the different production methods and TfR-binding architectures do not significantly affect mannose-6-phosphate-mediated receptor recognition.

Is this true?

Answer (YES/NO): NO